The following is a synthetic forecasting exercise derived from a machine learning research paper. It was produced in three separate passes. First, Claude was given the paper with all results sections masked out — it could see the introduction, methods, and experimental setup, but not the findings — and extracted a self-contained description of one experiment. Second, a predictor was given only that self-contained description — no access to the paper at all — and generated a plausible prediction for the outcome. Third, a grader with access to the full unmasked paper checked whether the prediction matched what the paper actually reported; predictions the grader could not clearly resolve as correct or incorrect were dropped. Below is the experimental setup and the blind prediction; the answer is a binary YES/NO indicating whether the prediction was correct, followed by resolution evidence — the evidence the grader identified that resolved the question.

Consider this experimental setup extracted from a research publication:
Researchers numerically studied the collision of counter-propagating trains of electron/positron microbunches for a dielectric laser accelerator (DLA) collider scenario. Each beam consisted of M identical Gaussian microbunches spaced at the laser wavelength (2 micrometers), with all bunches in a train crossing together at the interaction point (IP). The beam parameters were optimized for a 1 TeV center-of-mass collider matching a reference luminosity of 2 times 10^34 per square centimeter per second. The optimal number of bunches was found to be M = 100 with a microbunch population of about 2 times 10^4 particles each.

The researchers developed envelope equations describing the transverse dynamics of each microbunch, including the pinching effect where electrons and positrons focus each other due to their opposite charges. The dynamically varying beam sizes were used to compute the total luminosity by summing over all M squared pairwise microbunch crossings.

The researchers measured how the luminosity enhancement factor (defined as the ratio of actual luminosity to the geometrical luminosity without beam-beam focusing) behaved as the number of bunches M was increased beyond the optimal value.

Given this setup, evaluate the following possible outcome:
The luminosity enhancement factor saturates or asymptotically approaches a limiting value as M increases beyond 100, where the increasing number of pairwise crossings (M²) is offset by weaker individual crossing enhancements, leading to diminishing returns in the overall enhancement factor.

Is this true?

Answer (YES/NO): NO